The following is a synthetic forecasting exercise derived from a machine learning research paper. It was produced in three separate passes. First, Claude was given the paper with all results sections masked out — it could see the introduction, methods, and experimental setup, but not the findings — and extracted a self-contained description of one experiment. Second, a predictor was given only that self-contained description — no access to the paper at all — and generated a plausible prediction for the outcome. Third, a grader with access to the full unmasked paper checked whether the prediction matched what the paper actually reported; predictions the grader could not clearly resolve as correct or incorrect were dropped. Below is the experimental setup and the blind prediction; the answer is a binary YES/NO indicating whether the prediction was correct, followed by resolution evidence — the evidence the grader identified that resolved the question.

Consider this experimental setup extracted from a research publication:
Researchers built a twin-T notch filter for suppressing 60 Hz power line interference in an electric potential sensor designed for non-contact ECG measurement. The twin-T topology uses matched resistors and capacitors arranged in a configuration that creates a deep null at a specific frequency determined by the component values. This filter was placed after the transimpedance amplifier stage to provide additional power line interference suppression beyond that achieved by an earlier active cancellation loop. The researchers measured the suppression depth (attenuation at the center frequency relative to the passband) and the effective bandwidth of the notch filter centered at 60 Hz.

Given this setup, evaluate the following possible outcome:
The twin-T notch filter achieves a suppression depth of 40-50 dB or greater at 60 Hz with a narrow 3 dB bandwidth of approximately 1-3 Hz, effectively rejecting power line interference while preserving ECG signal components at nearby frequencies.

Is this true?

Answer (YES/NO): NO